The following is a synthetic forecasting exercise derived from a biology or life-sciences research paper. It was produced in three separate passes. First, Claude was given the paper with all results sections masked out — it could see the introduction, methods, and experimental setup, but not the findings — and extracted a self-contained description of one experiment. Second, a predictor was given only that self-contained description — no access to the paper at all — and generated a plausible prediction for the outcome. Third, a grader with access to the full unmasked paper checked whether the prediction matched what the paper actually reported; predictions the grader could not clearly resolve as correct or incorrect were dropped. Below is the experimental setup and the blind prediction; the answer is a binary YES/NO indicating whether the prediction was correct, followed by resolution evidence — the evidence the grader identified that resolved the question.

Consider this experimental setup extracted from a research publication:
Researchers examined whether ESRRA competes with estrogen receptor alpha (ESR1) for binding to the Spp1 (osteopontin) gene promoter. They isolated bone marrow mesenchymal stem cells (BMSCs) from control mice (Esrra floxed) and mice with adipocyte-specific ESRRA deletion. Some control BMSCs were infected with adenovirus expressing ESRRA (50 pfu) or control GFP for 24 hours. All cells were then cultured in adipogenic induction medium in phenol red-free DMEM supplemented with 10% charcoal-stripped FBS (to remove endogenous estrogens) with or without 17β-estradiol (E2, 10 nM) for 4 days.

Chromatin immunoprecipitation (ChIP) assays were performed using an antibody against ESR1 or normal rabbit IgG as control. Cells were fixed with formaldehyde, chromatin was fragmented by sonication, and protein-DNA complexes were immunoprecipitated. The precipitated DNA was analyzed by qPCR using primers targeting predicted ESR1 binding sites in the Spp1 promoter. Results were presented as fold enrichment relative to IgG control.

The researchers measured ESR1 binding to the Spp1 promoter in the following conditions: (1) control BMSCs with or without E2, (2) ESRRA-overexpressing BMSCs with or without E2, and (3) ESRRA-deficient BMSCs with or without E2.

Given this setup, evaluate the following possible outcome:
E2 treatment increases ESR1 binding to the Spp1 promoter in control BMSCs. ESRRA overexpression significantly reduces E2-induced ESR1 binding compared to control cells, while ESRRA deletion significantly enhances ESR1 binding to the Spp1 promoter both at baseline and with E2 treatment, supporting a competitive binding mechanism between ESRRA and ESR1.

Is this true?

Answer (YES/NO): NO